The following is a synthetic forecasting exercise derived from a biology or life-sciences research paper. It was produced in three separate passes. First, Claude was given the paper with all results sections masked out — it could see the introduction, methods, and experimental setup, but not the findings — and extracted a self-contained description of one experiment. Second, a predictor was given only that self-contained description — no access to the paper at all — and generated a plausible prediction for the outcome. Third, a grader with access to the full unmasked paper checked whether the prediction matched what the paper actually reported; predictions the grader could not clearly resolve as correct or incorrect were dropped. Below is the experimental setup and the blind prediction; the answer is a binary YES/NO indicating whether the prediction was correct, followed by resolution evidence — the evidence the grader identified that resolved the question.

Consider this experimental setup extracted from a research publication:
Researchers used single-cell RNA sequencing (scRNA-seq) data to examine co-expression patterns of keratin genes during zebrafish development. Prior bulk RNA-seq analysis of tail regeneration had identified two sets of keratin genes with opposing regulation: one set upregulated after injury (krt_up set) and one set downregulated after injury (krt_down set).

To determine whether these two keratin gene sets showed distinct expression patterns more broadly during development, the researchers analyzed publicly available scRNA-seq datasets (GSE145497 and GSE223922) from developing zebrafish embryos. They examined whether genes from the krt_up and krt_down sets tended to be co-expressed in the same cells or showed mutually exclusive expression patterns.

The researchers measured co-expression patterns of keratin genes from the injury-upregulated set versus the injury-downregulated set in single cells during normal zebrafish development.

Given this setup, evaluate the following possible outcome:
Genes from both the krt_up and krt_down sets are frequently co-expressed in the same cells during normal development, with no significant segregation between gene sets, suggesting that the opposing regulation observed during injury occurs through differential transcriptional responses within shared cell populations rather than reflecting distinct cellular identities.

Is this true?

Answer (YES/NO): NO